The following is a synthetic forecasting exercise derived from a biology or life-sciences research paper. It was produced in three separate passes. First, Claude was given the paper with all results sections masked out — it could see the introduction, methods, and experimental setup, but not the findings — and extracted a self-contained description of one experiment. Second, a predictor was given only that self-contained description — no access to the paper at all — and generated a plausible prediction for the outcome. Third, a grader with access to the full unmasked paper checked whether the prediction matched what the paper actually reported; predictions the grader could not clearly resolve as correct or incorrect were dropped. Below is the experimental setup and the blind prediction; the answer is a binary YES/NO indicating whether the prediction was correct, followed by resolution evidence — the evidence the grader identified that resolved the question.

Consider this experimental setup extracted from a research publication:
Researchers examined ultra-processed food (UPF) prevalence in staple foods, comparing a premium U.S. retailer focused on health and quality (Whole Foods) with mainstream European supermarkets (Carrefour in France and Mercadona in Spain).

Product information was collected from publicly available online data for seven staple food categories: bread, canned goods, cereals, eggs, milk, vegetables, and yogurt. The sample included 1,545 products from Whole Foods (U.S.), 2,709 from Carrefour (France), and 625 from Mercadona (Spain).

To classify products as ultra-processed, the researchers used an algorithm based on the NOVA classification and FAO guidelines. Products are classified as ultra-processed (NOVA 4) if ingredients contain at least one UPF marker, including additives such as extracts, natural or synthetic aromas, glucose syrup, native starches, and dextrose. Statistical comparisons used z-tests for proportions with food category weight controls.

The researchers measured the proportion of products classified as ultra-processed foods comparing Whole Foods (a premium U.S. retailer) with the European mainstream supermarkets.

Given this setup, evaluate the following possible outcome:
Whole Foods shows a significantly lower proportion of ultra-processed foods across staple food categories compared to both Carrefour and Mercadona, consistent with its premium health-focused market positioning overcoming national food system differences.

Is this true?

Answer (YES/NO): NO